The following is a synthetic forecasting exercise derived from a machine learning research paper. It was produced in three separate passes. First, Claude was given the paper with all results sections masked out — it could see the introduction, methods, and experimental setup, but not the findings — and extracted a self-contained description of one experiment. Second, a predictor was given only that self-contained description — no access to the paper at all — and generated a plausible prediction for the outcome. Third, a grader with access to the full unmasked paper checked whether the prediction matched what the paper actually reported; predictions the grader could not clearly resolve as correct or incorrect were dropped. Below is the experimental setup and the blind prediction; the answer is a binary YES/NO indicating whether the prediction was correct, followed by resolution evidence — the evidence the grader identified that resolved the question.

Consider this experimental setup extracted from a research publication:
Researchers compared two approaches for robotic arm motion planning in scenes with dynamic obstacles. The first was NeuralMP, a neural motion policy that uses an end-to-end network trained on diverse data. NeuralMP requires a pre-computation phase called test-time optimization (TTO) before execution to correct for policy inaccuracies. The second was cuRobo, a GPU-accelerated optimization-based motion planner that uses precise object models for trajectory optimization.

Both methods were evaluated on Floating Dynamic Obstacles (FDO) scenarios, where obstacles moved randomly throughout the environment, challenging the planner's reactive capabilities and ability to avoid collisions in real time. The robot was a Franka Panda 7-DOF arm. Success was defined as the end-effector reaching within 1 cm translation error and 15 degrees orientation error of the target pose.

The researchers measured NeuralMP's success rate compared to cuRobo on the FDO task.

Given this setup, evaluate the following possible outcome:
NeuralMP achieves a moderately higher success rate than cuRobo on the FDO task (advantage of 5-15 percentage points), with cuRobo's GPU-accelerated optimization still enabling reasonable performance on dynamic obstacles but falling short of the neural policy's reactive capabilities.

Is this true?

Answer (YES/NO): NO